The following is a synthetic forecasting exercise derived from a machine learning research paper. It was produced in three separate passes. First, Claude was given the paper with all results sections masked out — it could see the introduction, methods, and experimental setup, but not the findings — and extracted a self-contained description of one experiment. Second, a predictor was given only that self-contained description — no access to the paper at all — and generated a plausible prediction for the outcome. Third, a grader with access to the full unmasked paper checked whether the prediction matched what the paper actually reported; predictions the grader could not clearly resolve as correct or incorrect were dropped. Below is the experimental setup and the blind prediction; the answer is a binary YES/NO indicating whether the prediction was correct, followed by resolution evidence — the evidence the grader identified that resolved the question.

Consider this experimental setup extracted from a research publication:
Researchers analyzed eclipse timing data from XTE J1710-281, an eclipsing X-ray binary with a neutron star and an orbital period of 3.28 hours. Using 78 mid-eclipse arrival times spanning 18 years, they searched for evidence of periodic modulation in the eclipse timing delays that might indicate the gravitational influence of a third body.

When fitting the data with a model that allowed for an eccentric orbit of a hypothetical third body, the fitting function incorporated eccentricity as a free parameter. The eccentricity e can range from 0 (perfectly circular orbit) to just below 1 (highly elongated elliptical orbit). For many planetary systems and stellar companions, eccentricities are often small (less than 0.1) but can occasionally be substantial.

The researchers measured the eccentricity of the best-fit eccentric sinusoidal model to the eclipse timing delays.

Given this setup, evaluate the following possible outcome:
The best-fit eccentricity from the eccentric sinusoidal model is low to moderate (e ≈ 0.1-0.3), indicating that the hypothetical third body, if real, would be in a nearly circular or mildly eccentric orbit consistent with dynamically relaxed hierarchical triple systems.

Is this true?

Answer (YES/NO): NO